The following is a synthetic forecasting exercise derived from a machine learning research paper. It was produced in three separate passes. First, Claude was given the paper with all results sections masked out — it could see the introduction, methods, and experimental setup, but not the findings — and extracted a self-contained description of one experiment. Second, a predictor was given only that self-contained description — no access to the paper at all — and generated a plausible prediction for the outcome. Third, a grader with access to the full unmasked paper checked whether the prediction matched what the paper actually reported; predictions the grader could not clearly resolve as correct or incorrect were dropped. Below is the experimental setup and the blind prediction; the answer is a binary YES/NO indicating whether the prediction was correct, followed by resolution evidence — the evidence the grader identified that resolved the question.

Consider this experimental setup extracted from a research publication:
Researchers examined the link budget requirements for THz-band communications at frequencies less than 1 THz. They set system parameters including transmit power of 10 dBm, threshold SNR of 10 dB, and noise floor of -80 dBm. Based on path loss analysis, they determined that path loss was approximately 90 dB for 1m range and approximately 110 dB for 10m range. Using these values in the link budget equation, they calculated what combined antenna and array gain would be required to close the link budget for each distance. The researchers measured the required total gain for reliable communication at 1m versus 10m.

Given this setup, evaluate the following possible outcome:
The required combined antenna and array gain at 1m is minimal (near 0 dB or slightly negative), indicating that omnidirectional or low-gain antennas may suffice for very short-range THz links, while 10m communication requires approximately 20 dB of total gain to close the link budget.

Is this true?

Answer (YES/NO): NO